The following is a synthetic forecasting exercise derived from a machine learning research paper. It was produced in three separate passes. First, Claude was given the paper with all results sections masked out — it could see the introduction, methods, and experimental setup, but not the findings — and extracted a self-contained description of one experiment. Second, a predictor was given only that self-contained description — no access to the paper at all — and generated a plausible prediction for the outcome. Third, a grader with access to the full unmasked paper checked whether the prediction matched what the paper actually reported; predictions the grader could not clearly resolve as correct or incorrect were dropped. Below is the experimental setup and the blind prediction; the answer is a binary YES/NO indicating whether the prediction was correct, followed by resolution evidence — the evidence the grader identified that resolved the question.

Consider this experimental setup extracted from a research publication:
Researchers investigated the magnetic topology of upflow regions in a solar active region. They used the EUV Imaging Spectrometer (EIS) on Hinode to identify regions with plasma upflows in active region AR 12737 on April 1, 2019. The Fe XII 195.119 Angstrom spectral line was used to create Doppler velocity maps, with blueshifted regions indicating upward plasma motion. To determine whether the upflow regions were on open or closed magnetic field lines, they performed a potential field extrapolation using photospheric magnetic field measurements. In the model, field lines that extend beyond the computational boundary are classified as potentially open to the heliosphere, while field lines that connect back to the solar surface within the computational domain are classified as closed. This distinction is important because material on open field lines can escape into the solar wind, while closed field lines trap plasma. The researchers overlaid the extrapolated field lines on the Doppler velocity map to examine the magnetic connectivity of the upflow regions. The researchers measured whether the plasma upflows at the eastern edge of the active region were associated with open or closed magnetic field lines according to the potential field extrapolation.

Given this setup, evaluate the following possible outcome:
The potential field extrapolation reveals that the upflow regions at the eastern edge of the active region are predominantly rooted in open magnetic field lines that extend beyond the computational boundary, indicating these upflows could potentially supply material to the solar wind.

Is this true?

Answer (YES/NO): YES